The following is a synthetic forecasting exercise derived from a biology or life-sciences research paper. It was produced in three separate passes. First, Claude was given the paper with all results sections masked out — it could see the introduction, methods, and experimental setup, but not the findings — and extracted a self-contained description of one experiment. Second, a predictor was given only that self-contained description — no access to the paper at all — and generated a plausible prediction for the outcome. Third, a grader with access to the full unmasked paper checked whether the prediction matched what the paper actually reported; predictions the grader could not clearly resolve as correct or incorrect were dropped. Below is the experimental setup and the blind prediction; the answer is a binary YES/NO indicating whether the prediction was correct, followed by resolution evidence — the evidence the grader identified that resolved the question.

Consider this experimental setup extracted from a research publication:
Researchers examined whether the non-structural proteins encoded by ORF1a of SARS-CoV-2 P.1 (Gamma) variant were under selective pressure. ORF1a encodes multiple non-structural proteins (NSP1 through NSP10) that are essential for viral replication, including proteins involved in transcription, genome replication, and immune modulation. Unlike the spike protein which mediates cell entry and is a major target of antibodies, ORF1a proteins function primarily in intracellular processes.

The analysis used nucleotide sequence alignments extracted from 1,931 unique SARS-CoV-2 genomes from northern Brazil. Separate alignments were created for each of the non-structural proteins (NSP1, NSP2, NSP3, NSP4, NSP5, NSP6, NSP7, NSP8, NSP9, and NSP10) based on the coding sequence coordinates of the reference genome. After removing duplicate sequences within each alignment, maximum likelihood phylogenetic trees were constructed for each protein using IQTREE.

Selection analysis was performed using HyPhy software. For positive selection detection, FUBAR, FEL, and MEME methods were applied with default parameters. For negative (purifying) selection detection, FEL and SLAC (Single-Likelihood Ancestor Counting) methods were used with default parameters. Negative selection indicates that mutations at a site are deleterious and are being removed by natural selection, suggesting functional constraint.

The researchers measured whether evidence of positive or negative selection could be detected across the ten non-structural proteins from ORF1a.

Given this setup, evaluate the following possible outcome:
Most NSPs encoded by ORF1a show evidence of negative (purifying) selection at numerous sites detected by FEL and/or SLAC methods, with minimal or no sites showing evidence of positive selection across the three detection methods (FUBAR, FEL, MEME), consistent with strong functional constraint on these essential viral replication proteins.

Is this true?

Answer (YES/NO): NO